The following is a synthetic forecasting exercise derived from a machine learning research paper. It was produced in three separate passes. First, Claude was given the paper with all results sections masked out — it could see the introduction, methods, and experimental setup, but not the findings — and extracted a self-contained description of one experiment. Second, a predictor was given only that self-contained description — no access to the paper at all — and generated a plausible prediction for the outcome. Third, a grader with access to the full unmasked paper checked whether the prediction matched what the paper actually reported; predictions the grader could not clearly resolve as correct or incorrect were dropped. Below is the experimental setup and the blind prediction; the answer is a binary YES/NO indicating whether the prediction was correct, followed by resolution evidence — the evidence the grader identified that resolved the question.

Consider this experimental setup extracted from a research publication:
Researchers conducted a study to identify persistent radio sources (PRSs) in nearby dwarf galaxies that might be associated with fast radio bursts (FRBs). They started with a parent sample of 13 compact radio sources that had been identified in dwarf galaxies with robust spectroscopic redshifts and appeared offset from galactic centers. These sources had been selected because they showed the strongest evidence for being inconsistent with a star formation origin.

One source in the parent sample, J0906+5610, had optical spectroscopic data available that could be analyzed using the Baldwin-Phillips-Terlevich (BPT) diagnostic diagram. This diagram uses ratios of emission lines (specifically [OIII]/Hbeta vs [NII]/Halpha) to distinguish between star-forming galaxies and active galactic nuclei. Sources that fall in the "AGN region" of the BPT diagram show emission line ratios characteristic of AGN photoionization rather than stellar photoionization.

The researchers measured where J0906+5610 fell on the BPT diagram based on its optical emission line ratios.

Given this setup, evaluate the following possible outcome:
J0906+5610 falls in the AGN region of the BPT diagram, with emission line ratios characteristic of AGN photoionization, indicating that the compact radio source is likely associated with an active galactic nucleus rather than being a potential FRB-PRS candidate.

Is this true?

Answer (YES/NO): YES